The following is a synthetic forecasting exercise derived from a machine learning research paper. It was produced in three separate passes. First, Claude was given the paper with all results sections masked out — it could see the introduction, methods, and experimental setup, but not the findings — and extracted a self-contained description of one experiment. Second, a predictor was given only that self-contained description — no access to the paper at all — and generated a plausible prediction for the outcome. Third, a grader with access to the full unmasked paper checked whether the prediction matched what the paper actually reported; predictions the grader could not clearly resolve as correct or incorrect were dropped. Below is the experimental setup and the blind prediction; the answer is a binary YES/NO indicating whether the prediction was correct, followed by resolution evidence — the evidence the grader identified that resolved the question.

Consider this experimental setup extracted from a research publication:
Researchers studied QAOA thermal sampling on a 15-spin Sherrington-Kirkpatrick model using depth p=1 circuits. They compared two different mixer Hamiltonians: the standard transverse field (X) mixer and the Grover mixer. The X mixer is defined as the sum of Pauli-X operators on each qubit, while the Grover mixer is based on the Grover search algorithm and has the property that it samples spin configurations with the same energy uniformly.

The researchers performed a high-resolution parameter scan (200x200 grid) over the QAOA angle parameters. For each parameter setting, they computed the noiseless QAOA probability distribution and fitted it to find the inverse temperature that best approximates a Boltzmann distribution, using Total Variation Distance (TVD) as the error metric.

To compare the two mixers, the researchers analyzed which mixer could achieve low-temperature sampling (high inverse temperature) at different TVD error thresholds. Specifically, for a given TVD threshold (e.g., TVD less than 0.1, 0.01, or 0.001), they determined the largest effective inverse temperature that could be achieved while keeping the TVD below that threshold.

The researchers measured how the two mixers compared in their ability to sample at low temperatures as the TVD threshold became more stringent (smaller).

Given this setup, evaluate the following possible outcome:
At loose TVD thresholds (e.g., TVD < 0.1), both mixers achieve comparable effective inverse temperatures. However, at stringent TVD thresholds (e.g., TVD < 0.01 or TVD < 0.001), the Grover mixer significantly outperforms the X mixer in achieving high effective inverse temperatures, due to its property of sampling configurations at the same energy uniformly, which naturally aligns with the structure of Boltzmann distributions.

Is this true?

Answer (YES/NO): NO